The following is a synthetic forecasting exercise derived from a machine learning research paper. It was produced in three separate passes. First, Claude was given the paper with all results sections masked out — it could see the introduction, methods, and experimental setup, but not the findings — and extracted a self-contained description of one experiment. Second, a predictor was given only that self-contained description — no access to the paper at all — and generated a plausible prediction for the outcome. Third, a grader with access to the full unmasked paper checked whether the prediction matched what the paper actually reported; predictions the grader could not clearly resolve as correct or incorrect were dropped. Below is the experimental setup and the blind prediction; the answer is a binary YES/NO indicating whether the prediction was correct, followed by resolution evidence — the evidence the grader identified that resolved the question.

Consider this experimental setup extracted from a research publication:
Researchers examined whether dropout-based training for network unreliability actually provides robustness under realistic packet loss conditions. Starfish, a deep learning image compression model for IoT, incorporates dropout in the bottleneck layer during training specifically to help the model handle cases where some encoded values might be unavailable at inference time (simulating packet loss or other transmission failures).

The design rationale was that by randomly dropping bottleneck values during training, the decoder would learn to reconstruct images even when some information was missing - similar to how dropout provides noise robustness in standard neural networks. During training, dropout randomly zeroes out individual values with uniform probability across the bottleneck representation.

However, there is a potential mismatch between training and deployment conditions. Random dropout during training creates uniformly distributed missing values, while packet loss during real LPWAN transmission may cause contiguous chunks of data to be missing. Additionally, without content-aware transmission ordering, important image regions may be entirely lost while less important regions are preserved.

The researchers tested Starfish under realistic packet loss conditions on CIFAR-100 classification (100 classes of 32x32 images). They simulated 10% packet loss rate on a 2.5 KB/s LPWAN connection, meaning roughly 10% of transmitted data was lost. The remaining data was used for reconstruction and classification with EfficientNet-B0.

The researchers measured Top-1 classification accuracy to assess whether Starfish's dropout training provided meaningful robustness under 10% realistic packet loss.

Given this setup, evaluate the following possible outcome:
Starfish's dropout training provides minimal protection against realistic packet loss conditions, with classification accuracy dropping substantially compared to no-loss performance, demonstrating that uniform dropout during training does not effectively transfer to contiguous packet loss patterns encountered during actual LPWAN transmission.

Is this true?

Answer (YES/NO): YES